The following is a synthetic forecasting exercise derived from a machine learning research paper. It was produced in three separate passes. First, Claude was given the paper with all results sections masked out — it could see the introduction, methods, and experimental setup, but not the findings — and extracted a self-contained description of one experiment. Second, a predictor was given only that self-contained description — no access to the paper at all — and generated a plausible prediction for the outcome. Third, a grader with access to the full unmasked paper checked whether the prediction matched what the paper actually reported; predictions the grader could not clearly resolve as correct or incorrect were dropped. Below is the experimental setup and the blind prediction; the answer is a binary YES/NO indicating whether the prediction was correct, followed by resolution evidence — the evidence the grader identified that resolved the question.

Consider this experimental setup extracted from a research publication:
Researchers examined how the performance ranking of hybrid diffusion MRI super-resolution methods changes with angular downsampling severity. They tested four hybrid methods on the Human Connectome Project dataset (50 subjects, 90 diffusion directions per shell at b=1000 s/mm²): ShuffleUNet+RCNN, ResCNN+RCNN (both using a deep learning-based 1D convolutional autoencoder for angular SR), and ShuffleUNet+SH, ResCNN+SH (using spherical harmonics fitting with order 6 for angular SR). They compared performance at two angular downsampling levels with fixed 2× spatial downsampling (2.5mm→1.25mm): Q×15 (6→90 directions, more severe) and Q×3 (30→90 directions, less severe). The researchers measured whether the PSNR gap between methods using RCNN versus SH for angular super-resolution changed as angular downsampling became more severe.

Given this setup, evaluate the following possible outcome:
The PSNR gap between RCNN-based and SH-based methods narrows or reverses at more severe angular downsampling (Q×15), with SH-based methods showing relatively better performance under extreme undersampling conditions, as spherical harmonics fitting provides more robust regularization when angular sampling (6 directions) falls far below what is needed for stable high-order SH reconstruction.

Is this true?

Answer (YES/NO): NO